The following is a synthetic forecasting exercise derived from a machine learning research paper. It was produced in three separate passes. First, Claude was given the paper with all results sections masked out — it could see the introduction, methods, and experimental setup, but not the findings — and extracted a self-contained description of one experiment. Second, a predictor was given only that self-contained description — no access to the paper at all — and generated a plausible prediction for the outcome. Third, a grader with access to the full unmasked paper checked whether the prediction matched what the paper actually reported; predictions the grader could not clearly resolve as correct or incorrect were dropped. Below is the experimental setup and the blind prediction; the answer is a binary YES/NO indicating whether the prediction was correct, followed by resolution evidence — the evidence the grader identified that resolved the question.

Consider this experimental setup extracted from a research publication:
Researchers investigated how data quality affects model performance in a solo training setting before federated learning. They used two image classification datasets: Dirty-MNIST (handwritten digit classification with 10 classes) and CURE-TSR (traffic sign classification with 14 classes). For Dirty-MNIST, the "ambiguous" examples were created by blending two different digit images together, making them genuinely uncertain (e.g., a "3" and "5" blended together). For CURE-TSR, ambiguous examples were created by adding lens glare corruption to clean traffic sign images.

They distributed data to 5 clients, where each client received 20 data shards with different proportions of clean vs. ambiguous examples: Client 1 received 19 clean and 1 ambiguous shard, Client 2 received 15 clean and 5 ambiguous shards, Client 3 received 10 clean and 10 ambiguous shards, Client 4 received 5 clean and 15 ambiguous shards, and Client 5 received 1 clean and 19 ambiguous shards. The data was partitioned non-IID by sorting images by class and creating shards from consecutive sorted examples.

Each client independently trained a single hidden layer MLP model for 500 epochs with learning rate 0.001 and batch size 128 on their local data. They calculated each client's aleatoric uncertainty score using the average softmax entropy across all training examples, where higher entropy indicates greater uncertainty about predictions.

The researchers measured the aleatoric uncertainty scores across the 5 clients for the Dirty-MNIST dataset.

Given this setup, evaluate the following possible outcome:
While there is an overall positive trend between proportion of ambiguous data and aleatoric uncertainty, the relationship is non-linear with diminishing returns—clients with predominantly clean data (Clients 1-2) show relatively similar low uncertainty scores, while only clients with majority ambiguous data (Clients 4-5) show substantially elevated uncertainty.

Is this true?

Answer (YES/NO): NO